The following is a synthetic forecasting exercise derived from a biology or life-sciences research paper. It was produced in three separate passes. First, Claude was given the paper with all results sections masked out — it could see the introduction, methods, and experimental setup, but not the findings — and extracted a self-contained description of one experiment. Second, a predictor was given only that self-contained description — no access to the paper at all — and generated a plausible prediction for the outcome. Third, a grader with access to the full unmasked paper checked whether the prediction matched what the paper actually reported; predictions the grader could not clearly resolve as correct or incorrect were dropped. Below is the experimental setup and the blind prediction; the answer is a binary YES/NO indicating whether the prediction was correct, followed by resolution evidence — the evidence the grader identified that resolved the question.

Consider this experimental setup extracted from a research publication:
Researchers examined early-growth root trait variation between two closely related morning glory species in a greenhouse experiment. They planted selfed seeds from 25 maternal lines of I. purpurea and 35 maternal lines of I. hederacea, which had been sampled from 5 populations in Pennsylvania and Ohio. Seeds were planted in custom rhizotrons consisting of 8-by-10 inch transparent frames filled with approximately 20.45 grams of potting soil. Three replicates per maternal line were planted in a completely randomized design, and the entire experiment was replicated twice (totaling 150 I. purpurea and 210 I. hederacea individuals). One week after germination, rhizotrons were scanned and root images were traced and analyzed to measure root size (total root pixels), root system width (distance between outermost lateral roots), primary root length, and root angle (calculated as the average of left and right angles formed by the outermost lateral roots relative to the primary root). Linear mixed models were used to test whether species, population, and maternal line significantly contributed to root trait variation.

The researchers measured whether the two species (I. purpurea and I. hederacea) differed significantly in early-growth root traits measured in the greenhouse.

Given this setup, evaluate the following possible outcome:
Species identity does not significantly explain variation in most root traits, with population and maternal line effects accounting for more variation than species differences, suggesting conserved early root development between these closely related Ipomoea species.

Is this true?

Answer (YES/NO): NO